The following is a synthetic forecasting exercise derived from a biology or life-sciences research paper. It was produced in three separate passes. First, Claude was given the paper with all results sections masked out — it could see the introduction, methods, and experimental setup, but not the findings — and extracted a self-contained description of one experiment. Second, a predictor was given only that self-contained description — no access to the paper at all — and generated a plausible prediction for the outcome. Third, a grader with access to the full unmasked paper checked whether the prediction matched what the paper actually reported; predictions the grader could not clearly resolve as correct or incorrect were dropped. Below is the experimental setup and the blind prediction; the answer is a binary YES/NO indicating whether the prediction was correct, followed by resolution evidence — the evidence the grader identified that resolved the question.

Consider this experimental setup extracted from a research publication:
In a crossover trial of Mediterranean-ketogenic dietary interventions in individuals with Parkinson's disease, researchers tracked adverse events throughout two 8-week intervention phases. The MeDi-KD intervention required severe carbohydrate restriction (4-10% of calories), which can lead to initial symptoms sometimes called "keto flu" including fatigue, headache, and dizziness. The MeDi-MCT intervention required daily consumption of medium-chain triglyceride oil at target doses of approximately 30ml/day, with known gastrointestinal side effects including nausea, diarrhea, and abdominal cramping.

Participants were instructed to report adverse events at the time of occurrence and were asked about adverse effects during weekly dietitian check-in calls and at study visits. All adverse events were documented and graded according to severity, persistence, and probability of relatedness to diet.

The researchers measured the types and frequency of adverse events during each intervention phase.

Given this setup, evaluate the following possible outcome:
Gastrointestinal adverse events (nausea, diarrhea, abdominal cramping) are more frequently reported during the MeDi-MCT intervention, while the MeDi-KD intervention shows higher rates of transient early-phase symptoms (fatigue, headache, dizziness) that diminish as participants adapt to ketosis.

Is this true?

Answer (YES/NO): NO